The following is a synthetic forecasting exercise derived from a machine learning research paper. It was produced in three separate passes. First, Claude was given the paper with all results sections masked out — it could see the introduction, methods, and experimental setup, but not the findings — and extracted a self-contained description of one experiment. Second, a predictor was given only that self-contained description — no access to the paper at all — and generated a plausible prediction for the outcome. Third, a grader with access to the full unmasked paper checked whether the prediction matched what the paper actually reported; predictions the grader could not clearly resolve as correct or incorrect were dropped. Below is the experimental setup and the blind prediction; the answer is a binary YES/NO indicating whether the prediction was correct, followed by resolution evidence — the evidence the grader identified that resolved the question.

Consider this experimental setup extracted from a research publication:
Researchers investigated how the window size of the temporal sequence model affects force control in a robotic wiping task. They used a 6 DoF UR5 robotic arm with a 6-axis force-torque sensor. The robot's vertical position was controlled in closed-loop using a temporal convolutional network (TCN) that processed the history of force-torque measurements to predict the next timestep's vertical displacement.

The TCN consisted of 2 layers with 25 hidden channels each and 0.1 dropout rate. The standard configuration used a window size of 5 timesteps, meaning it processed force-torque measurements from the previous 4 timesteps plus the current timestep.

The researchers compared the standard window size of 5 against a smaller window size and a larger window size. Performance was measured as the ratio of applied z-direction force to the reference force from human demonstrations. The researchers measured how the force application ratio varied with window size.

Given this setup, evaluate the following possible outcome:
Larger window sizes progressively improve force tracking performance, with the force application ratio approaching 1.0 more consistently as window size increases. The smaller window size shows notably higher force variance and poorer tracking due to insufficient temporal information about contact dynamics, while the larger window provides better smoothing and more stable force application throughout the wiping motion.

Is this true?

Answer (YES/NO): NO